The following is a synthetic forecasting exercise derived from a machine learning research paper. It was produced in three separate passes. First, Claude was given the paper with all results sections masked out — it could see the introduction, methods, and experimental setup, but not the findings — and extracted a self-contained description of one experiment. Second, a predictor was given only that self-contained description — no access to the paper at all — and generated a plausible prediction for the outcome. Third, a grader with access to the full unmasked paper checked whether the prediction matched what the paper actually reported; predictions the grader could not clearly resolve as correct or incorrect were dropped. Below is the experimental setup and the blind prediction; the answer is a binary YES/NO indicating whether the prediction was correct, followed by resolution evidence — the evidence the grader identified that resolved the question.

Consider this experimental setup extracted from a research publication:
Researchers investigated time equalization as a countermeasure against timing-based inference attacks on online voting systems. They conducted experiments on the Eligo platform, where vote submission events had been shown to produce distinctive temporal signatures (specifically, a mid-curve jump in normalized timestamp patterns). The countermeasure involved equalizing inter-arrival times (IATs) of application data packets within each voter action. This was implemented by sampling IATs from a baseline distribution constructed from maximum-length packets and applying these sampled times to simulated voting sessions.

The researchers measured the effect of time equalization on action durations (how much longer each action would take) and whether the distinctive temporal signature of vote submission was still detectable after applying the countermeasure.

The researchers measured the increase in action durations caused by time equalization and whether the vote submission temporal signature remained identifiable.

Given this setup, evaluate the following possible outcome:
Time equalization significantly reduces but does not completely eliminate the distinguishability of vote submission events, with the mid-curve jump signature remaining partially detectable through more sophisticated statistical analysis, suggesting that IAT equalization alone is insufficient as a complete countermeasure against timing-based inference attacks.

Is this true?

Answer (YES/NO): NO